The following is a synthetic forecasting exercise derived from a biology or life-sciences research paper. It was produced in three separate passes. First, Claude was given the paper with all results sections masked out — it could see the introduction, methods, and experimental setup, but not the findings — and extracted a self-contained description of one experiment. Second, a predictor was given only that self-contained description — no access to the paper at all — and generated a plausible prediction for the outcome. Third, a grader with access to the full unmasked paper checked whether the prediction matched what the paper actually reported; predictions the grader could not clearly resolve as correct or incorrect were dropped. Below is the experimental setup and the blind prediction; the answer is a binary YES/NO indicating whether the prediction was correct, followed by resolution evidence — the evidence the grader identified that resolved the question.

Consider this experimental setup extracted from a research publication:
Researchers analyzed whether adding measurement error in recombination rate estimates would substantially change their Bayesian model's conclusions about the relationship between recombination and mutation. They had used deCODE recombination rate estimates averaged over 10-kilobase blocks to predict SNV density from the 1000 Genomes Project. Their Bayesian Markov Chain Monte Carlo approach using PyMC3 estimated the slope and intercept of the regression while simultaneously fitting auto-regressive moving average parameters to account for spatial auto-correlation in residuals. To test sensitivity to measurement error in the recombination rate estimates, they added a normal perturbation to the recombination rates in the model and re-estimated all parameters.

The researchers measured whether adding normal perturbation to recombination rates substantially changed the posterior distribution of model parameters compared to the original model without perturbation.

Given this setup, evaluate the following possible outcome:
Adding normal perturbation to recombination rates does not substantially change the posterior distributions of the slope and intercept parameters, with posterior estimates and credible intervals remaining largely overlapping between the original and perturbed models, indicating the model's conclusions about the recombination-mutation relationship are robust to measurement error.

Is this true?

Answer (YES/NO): YES